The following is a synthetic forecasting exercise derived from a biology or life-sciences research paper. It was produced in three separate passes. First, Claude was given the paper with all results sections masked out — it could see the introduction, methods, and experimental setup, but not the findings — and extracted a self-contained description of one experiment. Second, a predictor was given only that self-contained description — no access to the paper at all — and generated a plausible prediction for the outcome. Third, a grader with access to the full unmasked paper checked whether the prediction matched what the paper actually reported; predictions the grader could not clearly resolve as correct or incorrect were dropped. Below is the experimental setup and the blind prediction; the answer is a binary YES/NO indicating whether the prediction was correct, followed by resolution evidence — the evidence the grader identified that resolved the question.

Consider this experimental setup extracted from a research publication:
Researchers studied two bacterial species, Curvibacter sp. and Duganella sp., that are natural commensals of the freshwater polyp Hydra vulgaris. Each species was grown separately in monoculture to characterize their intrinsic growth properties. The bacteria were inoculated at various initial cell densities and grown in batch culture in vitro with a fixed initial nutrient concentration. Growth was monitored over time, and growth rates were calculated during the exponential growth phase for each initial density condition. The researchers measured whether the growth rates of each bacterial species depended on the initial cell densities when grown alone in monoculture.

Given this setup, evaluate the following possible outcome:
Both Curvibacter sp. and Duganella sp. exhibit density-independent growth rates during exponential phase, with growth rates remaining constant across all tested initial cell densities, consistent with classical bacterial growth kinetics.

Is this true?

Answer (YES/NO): YES